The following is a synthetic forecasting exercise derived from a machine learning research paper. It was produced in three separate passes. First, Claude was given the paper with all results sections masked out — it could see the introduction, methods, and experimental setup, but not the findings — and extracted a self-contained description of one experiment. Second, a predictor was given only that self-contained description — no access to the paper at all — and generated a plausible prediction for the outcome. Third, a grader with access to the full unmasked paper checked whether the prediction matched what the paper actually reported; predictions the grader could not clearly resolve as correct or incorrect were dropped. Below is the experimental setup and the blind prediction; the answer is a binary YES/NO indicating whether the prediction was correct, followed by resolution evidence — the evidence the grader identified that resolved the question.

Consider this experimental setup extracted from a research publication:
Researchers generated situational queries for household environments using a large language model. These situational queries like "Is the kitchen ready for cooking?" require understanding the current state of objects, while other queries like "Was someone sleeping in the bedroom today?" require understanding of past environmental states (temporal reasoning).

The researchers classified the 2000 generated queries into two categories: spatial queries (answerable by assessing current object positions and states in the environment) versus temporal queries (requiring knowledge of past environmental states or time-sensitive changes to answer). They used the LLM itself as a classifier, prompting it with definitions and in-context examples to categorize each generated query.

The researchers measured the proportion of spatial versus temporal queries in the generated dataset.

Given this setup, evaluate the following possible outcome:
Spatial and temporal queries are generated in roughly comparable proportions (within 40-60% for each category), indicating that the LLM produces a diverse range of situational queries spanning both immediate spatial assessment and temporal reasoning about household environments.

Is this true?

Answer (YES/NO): NO